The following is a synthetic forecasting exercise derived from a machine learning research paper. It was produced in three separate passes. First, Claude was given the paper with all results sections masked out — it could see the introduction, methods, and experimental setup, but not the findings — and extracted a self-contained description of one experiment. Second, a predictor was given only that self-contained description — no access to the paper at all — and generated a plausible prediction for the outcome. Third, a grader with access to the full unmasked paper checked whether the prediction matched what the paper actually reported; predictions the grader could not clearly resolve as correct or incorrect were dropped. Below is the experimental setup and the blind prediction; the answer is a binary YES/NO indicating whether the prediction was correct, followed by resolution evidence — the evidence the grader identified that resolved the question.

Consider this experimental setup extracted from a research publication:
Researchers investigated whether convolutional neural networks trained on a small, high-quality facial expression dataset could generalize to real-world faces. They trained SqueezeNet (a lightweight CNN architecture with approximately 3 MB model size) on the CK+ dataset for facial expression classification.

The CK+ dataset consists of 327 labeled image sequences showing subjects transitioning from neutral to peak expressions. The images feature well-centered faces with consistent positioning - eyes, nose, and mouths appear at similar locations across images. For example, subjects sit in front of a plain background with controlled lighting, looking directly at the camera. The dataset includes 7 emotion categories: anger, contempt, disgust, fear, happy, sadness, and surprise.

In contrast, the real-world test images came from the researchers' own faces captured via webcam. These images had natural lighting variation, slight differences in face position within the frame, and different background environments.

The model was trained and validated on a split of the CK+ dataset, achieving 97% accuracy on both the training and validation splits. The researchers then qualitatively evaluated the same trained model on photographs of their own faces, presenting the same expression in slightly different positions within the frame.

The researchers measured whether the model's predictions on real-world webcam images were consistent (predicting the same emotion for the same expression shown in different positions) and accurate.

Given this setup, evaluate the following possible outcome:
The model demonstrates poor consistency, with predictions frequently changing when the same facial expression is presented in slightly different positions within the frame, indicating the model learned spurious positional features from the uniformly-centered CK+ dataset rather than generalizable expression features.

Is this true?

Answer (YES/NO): YES